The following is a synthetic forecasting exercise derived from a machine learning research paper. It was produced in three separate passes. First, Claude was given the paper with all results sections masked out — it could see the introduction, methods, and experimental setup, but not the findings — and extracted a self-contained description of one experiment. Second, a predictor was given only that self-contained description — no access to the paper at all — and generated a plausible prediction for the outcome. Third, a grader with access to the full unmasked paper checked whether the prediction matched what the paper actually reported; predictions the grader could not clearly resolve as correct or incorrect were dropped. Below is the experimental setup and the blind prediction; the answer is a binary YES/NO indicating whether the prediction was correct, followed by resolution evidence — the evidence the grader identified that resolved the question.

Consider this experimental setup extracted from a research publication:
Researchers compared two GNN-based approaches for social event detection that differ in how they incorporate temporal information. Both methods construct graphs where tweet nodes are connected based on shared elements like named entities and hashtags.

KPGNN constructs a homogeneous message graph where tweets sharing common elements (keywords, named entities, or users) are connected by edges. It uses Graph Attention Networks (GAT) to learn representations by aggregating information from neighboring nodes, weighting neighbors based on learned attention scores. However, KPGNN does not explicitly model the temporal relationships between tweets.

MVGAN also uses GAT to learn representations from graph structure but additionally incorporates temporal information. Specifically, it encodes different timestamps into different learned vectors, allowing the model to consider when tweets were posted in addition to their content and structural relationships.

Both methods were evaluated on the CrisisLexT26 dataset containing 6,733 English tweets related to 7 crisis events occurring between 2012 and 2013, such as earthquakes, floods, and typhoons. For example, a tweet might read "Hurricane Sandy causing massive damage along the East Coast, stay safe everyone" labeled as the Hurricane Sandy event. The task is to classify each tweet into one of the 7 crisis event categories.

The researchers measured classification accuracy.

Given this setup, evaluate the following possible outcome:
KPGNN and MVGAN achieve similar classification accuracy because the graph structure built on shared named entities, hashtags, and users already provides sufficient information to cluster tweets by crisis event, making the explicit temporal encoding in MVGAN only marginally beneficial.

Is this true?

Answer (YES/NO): YES